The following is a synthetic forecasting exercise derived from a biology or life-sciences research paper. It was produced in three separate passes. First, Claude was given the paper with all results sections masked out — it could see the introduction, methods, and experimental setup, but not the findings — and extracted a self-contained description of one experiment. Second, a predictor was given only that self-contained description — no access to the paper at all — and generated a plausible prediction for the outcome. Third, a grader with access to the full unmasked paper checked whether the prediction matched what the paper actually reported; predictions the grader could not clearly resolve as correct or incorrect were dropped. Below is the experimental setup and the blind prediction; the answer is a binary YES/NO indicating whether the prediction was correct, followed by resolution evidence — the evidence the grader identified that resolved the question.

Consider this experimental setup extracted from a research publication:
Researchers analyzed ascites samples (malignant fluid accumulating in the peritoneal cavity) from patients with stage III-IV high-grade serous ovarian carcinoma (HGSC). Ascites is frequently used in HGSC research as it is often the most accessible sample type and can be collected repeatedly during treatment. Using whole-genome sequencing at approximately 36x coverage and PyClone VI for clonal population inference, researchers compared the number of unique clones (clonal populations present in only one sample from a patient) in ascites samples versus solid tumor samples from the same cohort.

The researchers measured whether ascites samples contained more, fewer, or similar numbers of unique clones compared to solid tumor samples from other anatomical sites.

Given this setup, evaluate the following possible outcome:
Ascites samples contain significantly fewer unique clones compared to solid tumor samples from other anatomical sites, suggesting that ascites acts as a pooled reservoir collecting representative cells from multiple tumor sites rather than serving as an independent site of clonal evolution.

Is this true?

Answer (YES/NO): YES